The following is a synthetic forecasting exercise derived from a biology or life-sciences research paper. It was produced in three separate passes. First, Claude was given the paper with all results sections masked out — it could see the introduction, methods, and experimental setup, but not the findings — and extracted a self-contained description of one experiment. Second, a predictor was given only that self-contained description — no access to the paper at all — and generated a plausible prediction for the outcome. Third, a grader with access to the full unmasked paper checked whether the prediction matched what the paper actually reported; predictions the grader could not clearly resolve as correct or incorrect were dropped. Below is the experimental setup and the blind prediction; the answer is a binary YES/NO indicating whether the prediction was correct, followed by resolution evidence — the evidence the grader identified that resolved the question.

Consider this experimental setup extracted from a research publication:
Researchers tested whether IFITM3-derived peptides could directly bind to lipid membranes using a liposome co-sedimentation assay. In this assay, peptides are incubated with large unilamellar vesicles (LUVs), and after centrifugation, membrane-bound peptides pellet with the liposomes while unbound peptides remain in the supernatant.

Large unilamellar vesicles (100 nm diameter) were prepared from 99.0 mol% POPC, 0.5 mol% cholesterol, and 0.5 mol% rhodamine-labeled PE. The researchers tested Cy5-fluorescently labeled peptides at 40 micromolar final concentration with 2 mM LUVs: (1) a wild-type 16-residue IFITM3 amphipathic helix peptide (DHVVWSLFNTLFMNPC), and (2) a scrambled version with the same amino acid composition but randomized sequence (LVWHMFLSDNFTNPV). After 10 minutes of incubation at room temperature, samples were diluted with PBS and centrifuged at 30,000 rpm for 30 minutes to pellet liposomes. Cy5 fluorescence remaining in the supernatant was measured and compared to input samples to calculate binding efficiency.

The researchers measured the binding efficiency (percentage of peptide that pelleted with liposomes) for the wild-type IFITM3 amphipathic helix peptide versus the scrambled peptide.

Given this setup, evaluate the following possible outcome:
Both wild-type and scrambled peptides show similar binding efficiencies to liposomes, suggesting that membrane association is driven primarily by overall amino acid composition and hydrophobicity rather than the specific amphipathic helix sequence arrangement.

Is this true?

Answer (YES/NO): YES